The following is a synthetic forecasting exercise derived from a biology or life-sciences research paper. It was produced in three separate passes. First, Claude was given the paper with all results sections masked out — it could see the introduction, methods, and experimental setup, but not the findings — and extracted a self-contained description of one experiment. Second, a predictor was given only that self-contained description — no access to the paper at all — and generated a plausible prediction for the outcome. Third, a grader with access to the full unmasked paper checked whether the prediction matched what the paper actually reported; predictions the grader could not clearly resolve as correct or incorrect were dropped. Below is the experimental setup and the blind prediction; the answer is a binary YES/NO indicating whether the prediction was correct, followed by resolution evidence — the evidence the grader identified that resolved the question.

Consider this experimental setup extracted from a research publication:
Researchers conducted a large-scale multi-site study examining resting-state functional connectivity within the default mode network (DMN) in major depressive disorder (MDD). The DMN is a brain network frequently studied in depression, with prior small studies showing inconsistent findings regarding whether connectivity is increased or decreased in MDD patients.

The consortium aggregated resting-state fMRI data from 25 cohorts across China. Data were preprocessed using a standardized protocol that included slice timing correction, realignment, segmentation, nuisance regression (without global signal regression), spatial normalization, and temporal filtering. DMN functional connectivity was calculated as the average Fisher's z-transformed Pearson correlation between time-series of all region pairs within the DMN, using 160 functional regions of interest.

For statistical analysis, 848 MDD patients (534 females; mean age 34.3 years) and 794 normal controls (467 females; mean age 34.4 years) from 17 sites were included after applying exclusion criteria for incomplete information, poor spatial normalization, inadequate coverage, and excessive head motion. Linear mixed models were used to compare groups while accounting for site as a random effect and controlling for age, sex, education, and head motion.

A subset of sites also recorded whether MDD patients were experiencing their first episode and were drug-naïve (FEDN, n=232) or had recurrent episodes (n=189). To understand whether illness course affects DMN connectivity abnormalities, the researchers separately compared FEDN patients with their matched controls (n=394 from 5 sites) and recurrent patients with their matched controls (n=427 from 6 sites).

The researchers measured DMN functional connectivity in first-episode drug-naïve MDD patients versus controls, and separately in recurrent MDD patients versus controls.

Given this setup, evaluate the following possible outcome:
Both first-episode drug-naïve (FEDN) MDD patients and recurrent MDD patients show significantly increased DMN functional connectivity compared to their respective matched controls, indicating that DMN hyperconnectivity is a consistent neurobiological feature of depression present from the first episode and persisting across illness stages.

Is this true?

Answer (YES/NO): NO